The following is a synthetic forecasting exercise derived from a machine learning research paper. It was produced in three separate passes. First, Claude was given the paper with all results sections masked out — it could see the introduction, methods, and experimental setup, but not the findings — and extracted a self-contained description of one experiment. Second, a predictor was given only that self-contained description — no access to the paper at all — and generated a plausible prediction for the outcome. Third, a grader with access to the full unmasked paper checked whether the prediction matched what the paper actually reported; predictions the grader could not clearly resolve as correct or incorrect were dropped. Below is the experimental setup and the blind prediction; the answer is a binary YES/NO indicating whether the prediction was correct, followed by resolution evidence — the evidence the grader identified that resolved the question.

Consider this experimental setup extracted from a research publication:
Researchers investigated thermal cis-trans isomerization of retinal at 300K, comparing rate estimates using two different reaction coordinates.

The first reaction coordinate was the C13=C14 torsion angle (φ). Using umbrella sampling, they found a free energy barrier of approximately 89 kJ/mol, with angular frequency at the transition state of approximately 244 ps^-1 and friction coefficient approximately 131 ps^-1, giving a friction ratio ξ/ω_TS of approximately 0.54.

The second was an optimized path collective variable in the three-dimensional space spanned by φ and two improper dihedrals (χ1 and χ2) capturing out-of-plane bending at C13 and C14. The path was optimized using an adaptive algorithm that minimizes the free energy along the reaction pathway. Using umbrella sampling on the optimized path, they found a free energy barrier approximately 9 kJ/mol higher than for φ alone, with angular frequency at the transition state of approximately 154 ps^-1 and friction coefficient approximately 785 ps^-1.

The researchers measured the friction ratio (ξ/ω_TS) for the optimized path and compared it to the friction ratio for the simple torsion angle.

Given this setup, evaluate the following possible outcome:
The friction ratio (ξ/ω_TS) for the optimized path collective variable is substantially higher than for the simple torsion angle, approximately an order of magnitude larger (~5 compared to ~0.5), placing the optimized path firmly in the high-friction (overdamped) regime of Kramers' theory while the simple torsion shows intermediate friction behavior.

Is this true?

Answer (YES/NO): YES